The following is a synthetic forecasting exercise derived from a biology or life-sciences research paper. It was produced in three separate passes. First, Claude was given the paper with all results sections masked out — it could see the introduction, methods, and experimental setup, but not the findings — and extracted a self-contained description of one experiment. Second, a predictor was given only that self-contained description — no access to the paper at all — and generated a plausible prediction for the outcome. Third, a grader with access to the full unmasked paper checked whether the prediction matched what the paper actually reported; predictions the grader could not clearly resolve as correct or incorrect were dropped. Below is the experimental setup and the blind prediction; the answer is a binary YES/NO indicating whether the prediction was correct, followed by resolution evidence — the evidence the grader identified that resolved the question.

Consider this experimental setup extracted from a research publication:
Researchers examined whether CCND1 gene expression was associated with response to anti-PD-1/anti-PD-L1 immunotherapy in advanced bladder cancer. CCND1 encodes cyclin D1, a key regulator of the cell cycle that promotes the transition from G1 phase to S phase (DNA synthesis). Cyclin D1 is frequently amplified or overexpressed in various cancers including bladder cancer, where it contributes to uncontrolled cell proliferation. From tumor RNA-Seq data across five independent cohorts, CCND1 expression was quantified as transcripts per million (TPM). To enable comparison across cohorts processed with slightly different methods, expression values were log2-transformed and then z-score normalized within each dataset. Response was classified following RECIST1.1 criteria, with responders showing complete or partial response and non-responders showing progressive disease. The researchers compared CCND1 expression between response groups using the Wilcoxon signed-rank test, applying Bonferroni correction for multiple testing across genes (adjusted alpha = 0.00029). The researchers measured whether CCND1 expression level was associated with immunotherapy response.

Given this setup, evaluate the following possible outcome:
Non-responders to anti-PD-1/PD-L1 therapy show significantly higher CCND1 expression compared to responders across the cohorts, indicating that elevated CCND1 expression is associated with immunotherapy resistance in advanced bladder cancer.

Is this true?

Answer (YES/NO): NO